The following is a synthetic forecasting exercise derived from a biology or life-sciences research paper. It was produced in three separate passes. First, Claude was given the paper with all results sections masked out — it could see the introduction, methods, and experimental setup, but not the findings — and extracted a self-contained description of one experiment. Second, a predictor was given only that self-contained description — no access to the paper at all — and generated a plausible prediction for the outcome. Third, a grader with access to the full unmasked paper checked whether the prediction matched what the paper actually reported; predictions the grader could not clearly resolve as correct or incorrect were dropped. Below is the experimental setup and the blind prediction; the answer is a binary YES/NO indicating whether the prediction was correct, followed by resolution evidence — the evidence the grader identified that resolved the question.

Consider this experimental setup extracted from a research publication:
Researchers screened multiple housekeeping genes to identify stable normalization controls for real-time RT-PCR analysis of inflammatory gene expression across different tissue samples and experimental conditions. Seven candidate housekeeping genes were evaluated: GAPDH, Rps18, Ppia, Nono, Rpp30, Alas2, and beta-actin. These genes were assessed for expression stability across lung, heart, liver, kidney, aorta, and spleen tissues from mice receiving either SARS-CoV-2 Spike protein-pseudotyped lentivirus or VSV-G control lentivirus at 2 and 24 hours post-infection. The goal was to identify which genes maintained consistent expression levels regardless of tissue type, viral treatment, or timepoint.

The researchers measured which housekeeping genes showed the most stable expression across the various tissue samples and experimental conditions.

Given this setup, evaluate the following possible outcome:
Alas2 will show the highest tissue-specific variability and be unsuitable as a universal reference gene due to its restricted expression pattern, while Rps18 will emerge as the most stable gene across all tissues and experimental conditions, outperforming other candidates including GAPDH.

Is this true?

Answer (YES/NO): NO